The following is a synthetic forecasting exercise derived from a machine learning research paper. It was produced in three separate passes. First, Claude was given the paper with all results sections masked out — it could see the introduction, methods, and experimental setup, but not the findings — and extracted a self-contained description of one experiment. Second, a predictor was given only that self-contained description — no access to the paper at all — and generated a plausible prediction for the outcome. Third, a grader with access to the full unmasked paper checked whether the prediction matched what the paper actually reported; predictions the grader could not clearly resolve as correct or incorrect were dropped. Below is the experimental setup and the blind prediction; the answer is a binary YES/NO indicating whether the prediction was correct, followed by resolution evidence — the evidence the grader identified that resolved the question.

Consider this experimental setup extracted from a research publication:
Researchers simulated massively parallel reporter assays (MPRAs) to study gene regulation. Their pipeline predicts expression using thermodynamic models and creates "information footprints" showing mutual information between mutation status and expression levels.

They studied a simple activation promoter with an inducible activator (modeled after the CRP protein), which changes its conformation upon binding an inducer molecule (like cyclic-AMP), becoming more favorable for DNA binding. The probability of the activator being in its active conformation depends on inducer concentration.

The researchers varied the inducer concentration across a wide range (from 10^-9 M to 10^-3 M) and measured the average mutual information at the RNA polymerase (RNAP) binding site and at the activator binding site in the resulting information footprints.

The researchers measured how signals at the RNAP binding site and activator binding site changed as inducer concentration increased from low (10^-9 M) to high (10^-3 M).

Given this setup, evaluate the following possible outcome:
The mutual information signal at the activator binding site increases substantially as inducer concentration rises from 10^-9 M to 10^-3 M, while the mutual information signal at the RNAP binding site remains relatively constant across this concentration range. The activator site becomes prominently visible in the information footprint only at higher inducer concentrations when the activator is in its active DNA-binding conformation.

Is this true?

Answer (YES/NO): NO